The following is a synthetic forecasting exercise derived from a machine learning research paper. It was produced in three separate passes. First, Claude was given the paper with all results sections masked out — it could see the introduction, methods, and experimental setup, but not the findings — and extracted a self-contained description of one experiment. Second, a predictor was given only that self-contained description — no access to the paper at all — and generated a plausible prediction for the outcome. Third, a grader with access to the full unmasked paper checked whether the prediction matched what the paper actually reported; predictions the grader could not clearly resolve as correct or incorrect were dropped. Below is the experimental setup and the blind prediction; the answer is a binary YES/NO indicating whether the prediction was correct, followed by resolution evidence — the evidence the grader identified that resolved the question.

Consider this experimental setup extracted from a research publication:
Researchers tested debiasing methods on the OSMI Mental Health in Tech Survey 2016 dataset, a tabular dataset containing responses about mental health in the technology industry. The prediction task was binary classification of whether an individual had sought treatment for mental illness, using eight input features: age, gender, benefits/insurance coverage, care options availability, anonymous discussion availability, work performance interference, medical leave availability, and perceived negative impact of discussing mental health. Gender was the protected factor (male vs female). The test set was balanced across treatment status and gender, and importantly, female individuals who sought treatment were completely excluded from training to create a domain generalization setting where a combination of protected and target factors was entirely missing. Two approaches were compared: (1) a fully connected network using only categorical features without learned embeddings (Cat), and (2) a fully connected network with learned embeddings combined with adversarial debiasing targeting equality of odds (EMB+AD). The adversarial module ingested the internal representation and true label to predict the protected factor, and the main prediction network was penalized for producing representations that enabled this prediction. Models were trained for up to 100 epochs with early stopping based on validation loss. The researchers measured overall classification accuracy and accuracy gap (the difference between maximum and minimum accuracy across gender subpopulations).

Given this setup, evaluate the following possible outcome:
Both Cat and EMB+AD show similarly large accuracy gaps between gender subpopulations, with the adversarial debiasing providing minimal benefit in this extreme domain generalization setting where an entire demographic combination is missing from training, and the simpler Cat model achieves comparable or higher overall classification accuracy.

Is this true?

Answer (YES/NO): NO